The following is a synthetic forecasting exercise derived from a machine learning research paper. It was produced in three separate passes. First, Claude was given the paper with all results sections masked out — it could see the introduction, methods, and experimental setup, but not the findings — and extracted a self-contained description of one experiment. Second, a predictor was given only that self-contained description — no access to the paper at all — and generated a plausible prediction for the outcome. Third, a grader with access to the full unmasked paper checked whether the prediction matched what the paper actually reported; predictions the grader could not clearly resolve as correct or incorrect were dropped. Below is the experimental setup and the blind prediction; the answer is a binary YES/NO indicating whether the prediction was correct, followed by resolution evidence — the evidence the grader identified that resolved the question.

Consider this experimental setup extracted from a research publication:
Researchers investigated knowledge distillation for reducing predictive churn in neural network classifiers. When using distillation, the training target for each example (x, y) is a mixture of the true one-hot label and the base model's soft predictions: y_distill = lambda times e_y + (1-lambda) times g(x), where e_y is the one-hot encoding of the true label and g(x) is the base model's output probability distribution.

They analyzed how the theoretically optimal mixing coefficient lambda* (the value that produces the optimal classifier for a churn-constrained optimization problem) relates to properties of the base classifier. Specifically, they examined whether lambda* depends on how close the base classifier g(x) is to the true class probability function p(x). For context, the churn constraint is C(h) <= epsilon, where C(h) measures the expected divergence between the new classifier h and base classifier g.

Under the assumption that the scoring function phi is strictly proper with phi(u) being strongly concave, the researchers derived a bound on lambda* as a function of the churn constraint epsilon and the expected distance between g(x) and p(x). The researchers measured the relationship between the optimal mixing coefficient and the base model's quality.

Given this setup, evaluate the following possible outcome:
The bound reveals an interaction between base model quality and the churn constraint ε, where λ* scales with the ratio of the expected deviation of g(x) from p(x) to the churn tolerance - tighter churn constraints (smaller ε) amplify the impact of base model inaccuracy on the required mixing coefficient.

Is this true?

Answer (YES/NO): NO